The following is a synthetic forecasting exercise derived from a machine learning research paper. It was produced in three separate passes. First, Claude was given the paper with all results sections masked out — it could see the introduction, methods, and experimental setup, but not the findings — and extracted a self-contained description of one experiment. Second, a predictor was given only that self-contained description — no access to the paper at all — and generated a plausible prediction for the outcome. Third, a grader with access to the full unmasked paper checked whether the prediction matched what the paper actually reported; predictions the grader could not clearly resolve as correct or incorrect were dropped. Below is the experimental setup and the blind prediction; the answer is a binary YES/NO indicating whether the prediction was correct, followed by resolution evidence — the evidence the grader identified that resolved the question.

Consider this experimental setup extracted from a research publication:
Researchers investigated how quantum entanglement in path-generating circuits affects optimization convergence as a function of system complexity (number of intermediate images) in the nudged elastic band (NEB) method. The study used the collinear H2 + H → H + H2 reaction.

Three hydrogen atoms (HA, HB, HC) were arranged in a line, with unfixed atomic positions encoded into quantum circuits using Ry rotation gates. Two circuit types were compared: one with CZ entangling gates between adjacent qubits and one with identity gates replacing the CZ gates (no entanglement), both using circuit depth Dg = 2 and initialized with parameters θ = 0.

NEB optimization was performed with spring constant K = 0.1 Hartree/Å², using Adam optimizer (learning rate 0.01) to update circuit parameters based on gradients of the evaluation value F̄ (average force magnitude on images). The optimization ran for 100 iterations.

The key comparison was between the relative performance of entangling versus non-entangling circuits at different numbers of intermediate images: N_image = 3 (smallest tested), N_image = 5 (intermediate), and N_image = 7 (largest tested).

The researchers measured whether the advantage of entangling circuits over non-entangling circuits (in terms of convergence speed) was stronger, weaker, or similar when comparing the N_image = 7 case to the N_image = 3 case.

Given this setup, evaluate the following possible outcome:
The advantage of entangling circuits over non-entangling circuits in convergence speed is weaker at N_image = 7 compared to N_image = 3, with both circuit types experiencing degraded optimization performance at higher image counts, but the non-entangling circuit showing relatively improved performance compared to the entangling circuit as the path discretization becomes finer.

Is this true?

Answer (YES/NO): NO